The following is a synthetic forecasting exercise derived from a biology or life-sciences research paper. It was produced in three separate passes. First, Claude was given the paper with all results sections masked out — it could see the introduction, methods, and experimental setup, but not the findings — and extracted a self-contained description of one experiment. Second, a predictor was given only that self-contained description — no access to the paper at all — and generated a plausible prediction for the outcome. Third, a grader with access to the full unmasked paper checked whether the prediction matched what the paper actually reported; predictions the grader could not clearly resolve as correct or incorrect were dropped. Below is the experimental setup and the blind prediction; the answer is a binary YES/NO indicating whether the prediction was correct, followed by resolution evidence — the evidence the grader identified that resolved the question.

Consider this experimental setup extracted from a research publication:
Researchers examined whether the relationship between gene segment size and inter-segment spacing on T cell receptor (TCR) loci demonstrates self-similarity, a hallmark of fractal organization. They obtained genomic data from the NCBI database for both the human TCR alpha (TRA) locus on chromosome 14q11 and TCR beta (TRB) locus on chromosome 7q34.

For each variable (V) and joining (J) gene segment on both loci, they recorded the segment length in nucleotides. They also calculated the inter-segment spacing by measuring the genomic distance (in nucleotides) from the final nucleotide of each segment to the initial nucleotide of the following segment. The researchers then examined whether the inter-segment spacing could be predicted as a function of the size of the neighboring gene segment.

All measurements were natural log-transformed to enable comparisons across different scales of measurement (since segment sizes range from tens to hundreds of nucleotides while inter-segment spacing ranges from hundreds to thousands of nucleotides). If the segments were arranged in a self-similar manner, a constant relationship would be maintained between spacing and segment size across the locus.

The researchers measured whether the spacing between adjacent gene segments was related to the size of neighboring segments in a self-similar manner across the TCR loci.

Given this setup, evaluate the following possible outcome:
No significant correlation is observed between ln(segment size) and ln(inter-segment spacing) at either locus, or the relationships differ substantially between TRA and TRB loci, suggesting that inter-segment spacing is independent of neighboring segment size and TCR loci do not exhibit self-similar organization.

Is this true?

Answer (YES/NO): NO